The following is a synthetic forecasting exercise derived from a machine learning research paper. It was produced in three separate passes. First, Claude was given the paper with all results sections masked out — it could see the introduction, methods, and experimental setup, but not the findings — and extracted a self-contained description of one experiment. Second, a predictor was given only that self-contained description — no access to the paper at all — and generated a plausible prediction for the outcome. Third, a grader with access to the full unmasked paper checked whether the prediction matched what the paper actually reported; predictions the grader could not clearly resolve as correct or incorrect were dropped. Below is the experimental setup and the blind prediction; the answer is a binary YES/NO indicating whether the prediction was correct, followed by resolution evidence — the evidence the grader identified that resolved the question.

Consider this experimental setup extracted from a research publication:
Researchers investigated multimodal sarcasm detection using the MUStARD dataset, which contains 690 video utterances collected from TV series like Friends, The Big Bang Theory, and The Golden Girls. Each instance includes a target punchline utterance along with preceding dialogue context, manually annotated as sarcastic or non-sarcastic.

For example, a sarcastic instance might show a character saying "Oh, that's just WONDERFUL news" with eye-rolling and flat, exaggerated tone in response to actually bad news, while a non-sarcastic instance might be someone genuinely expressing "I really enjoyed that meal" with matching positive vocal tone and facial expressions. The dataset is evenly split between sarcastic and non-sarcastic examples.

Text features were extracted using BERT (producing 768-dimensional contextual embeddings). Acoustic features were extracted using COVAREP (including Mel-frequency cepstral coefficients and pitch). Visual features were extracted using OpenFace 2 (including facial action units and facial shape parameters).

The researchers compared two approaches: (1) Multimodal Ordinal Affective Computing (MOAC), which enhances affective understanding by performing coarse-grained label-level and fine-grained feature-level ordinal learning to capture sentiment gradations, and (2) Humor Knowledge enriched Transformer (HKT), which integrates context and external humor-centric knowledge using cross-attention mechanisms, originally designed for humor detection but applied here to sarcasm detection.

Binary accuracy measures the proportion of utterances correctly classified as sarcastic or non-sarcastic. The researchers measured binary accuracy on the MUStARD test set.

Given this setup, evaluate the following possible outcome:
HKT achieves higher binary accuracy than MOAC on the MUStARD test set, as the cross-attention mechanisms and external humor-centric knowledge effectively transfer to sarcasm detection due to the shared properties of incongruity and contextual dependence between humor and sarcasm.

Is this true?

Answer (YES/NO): NO